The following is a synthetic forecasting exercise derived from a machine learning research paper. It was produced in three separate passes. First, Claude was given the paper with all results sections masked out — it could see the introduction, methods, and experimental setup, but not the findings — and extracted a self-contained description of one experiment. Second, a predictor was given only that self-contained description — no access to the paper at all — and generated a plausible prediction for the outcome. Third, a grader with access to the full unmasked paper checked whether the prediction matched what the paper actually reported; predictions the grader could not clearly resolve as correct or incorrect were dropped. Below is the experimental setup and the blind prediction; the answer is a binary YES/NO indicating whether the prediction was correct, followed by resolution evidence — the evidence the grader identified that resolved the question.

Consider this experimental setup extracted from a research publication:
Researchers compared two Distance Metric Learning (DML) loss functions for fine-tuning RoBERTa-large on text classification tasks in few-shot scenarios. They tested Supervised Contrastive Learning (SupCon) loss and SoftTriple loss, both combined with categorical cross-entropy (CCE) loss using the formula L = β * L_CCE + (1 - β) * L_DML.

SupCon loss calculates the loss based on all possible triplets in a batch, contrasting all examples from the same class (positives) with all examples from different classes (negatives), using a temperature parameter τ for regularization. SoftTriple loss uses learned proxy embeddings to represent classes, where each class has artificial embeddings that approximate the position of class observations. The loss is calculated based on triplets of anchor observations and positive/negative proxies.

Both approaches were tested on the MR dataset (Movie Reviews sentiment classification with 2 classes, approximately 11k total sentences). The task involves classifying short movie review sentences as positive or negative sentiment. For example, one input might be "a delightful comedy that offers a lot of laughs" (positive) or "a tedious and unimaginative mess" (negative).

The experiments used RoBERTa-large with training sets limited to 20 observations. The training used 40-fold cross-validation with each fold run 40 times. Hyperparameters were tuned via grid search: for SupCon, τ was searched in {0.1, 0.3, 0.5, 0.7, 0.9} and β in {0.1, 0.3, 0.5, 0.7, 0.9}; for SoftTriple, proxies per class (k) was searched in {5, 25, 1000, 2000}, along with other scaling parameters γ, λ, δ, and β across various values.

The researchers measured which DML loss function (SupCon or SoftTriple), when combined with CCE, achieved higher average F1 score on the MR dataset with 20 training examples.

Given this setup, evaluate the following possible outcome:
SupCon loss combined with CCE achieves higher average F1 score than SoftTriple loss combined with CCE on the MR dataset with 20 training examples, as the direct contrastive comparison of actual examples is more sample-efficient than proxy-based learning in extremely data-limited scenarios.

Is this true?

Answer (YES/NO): NO